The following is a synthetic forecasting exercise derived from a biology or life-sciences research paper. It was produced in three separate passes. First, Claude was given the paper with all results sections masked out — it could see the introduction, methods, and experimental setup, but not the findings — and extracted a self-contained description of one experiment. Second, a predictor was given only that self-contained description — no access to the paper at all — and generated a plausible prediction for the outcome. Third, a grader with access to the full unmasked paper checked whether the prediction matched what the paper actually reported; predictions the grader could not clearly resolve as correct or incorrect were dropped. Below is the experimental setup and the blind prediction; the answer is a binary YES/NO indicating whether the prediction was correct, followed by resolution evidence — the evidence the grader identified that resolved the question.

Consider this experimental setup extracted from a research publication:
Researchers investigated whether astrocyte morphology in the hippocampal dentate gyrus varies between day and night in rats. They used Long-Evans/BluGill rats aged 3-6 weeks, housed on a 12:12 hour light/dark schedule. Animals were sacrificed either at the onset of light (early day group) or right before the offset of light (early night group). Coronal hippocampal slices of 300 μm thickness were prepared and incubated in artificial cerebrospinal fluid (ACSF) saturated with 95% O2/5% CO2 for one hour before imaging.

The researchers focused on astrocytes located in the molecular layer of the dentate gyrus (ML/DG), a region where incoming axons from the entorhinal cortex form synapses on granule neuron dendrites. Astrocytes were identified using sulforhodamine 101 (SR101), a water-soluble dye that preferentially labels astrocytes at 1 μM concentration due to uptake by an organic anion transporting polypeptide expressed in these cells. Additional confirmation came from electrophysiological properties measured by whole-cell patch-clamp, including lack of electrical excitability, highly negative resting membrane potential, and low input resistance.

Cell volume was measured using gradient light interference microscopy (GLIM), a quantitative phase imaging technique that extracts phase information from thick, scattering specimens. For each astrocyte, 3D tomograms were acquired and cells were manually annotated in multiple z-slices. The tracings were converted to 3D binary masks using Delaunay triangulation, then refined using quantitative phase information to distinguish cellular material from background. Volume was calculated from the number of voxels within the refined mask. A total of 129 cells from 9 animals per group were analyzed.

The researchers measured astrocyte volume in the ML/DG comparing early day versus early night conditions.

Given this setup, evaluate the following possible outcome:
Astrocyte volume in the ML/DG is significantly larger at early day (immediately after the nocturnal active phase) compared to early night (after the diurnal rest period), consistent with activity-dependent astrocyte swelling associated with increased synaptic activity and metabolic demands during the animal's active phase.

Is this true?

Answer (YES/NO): YES